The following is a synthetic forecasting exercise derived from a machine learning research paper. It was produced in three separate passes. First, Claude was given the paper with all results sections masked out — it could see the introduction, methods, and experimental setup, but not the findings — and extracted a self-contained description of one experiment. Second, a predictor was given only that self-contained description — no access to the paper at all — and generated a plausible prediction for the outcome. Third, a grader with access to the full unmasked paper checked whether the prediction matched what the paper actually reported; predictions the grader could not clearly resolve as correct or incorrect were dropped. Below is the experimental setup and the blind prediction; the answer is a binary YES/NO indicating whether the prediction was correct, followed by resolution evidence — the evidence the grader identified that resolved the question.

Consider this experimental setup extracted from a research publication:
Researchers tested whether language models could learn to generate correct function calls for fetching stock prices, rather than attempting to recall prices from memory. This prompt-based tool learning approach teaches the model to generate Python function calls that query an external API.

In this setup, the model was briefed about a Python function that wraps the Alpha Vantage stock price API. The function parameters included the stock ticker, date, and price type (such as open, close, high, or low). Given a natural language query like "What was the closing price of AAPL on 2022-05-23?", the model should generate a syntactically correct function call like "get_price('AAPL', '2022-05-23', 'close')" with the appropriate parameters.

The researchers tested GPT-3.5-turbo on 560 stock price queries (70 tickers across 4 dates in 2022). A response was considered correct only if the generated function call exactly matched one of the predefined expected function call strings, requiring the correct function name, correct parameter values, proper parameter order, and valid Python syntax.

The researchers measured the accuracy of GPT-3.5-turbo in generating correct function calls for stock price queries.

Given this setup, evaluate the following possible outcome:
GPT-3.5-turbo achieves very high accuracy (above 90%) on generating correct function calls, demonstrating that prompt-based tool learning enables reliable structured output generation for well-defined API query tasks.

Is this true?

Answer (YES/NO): YES